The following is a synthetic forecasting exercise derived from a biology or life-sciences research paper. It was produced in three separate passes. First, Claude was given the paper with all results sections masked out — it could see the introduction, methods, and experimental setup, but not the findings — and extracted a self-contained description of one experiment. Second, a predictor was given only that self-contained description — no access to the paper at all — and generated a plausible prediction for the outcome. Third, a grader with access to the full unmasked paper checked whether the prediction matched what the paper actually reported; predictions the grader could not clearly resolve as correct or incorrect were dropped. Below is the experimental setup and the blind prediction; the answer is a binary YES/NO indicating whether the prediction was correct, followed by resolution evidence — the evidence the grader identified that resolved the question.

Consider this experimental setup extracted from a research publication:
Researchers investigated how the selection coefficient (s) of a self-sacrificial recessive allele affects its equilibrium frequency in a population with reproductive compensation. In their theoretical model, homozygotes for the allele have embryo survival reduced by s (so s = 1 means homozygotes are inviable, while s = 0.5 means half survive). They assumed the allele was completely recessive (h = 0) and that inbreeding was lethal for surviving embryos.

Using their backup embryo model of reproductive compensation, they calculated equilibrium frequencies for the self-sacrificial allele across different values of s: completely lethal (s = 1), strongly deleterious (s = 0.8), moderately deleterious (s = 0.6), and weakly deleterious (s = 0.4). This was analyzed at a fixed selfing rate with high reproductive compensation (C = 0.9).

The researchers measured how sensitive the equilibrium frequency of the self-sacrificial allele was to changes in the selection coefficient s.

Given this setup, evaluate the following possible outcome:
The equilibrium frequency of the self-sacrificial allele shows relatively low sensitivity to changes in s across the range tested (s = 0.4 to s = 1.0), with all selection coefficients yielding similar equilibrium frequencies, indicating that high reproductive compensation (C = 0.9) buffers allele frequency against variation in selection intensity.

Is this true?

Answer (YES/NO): YES